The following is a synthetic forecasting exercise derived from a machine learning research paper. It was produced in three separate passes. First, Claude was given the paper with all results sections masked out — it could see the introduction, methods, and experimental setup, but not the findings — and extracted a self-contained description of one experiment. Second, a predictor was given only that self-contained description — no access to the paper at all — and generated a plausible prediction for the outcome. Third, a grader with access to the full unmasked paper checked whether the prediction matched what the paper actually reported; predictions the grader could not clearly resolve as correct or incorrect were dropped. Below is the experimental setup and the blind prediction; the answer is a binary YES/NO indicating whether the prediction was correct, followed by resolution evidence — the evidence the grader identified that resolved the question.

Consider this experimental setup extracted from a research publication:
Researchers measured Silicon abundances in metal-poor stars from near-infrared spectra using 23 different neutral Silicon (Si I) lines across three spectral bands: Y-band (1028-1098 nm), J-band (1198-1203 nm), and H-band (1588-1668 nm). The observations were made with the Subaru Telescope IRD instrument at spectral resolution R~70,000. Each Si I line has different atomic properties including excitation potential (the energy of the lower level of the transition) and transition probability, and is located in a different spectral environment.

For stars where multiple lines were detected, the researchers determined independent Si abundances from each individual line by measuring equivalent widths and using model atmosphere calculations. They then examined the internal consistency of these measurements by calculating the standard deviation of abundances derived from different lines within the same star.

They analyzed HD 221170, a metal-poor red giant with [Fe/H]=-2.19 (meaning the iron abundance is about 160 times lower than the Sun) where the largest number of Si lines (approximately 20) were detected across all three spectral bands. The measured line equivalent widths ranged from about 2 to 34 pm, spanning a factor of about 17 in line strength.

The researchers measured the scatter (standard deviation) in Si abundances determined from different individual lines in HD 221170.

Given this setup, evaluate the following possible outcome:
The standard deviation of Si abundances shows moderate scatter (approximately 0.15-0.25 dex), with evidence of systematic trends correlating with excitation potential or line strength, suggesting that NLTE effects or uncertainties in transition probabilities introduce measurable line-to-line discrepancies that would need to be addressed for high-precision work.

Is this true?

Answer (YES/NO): NO